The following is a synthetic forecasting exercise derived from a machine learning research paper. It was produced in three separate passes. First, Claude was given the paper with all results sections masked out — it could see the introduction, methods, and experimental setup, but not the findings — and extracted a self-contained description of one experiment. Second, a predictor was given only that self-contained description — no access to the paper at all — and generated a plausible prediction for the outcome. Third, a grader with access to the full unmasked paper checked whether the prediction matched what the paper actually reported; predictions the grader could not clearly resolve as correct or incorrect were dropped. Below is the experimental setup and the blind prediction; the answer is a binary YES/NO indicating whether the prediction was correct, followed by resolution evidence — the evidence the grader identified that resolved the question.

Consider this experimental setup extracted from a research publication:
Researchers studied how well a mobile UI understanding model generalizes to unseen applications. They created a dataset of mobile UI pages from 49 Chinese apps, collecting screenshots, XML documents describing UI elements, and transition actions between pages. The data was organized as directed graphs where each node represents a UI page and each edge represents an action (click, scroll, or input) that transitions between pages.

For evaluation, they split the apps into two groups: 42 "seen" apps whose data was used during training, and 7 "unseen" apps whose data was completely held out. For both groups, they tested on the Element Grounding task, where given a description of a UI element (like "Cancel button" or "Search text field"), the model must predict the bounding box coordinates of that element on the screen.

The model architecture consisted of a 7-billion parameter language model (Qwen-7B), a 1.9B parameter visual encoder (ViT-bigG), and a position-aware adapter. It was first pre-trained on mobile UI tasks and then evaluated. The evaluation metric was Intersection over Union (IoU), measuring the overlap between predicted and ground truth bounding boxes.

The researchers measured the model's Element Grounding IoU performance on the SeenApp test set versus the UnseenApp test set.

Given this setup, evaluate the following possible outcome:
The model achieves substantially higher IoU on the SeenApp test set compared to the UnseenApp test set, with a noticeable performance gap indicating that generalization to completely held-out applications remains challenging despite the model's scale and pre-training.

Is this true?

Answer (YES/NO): YES